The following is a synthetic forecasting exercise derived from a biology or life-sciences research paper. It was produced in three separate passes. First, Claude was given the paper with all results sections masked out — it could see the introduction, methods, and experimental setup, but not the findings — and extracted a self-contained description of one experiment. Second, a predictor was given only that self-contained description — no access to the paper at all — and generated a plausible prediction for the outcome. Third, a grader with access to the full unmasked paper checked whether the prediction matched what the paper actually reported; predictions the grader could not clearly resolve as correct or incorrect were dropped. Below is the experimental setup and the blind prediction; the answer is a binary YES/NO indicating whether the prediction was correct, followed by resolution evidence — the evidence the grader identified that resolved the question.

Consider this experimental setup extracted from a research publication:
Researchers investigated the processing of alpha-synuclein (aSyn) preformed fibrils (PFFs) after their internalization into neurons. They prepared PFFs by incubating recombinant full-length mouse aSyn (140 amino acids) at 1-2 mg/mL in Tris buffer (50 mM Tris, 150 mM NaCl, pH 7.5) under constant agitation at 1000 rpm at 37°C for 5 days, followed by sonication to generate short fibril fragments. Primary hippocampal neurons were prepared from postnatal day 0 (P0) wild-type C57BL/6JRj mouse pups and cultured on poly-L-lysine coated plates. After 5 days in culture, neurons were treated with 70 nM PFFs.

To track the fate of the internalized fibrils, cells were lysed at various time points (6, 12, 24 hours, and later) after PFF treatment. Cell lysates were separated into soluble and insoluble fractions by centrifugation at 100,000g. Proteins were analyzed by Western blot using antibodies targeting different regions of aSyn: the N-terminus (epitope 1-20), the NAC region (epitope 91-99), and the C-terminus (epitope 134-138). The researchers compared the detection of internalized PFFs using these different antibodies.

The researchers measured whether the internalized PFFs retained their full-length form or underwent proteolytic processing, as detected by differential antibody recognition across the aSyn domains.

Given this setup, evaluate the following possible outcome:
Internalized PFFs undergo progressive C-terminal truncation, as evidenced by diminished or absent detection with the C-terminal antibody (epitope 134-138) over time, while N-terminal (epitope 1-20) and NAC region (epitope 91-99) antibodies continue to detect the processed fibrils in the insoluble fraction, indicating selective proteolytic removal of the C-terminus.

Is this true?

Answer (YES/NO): YES